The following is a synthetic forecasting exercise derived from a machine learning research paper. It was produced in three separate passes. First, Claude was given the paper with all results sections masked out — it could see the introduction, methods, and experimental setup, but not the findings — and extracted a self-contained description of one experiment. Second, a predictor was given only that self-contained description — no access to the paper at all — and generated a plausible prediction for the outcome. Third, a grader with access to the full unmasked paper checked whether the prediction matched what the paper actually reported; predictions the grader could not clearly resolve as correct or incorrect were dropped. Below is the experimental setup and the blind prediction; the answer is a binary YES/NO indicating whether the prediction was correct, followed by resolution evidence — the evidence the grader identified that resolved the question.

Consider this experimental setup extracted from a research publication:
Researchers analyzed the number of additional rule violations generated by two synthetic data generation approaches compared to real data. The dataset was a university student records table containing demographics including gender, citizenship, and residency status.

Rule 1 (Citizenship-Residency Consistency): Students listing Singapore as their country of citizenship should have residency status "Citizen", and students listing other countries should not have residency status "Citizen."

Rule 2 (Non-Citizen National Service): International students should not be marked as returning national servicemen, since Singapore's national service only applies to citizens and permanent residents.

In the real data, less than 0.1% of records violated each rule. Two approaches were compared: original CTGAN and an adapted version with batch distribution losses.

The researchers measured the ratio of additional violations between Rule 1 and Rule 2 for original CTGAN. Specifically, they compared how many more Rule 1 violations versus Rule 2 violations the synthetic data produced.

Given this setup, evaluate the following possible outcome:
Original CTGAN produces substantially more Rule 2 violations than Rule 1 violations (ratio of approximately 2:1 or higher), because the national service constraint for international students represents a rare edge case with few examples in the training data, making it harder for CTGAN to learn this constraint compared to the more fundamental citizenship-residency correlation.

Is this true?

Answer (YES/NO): NO